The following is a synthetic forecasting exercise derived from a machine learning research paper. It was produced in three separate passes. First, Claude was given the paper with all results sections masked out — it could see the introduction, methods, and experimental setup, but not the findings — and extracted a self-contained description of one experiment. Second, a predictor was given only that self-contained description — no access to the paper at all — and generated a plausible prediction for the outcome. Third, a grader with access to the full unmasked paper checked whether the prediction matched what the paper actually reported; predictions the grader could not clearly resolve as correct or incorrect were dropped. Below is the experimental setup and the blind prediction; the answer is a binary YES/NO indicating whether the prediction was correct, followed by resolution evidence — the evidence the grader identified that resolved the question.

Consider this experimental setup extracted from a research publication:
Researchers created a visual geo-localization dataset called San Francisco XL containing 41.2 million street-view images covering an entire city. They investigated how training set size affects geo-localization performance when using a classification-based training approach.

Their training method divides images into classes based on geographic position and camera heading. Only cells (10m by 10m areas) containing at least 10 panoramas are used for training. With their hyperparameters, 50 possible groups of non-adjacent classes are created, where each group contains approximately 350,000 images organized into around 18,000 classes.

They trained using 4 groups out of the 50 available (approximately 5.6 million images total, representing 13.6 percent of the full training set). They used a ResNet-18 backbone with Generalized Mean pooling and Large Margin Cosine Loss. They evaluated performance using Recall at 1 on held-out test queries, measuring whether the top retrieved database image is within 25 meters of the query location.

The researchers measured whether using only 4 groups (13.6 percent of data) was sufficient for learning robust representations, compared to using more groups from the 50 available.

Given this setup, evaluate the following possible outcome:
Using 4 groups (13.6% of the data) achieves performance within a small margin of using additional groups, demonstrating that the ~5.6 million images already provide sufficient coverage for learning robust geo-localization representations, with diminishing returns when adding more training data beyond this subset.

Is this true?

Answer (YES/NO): YES